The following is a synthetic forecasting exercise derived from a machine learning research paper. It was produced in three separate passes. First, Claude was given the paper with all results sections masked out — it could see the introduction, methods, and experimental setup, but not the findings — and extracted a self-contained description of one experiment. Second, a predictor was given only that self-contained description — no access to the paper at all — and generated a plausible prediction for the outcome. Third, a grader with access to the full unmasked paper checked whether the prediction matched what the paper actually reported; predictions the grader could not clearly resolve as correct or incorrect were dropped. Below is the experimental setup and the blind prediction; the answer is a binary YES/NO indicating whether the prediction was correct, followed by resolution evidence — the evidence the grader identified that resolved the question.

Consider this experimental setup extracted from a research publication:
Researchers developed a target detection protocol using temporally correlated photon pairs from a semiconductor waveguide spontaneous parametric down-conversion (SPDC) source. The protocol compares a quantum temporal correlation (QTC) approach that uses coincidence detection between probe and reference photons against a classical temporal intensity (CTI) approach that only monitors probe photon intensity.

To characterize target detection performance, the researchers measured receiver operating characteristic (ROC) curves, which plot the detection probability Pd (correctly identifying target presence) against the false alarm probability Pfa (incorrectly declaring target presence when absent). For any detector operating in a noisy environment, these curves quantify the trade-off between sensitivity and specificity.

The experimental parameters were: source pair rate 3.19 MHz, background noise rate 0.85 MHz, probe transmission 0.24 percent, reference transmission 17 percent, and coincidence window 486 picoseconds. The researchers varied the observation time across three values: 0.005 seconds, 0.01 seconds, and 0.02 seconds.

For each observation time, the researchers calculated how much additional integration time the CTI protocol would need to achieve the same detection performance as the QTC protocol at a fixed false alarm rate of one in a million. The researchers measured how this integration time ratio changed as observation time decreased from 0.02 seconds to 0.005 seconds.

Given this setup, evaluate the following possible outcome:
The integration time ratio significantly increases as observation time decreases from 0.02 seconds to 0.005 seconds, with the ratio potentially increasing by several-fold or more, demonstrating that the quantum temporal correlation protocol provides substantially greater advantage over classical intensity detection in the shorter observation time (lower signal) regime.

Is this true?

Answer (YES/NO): NO